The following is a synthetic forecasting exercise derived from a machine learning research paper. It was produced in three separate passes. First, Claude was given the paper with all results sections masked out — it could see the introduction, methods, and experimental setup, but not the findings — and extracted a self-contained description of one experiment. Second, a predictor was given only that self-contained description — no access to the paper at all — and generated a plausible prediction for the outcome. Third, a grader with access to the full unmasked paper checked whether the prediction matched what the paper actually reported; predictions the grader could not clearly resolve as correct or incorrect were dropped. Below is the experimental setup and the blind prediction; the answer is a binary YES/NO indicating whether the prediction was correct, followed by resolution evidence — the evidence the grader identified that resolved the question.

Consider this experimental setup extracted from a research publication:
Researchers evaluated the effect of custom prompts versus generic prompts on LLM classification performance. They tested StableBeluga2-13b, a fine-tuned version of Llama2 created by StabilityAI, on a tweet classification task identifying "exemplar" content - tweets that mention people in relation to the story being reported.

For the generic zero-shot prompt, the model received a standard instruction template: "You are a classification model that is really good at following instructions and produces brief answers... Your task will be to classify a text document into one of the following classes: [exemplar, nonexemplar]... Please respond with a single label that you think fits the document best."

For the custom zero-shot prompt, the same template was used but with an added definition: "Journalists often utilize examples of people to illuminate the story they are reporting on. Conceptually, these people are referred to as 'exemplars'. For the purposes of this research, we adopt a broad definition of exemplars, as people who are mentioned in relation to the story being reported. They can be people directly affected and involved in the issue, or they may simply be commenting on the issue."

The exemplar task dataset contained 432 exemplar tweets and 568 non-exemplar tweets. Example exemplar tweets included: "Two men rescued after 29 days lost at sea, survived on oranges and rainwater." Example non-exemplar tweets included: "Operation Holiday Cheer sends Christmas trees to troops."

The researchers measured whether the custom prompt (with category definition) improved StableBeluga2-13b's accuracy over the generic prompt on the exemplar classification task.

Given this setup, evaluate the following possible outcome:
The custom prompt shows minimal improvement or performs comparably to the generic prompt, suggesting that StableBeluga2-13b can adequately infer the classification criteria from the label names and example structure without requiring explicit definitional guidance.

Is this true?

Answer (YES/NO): YES